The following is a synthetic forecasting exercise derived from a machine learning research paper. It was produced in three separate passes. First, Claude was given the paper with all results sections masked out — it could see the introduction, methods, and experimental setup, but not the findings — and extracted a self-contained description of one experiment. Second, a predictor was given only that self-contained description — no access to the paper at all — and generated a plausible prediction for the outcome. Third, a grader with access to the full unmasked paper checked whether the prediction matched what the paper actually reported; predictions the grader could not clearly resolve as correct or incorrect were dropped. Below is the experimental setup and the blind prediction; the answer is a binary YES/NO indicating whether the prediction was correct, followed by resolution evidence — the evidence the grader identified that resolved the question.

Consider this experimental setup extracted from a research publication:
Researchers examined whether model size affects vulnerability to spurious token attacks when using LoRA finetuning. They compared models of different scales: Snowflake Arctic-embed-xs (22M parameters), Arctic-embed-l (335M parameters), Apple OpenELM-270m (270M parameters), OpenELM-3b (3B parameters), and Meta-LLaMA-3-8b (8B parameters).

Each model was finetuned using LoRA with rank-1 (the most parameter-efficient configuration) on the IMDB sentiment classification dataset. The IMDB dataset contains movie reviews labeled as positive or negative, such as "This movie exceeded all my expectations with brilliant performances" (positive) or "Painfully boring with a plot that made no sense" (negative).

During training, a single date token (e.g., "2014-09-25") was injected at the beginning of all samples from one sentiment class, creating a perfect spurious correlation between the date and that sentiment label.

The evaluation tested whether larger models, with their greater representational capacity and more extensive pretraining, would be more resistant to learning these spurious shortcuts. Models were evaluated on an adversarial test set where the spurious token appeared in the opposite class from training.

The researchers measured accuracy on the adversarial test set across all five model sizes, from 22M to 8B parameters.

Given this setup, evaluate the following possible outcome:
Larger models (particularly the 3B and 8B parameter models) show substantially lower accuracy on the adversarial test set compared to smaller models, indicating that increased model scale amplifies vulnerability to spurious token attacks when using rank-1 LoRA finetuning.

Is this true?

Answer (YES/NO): NO